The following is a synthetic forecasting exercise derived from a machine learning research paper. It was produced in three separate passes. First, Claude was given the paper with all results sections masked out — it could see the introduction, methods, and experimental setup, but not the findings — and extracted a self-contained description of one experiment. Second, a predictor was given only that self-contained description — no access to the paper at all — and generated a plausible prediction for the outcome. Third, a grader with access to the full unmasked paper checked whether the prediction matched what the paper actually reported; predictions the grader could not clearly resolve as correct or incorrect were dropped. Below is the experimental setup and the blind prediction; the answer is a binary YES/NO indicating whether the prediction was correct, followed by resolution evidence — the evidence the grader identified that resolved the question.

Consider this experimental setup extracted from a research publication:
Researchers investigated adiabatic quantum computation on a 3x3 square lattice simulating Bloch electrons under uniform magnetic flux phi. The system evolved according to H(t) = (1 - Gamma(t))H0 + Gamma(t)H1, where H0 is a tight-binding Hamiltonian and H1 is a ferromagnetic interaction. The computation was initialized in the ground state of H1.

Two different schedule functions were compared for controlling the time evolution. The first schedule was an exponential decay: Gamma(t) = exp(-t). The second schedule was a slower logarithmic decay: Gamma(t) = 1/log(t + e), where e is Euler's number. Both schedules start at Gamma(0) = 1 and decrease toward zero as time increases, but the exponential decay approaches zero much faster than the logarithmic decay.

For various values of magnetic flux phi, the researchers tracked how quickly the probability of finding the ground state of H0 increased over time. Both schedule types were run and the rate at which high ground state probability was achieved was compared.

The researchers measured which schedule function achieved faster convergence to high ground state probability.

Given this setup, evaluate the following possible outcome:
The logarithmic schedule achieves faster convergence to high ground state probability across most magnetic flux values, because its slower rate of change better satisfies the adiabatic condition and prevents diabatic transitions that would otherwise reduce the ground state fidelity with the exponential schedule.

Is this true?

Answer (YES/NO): NO